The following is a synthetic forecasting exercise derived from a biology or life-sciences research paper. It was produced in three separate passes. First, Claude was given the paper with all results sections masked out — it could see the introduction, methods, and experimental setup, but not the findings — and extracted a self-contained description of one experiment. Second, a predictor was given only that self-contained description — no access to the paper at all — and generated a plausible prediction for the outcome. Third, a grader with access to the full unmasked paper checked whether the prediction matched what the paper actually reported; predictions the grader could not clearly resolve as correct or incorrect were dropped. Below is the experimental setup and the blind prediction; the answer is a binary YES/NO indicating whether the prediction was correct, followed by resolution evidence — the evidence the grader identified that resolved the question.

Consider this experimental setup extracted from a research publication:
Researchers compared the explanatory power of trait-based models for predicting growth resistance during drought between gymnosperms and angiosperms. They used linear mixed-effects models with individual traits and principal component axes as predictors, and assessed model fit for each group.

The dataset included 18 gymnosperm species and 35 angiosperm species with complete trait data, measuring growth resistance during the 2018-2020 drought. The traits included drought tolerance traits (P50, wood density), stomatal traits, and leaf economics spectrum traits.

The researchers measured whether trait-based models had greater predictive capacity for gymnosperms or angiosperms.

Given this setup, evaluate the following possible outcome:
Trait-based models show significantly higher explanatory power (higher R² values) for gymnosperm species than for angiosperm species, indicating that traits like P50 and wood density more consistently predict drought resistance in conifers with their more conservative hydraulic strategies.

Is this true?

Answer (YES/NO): NO